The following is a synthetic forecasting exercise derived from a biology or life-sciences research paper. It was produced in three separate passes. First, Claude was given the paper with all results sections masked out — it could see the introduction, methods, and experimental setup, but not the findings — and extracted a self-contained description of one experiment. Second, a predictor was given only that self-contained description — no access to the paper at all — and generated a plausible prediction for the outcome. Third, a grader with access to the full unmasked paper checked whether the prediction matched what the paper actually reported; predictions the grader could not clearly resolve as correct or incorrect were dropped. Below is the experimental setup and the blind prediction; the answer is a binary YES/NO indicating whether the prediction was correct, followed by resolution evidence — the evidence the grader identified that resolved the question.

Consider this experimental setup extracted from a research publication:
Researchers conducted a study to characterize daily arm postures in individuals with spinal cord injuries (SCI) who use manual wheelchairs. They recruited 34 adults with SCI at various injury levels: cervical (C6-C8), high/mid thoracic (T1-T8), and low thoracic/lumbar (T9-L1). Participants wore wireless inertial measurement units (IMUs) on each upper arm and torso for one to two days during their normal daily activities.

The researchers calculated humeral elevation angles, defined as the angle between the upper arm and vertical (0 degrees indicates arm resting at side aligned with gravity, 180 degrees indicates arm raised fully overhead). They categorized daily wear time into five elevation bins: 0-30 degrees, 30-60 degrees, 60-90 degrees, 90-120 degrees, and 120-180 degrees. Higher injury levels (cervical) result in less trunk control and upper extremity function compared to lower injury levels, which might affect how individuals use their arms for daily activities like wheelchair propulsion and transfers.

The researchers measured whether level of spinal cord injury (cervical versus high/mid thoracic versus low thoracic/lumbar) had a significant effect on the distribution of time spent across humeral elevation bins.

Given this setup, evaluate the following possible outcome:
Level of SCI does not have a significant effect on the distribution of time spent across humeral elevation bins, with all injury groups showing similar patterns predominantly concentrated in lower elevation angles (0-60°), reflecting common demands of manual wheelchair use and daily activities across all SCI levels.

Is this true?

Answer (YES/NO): YES